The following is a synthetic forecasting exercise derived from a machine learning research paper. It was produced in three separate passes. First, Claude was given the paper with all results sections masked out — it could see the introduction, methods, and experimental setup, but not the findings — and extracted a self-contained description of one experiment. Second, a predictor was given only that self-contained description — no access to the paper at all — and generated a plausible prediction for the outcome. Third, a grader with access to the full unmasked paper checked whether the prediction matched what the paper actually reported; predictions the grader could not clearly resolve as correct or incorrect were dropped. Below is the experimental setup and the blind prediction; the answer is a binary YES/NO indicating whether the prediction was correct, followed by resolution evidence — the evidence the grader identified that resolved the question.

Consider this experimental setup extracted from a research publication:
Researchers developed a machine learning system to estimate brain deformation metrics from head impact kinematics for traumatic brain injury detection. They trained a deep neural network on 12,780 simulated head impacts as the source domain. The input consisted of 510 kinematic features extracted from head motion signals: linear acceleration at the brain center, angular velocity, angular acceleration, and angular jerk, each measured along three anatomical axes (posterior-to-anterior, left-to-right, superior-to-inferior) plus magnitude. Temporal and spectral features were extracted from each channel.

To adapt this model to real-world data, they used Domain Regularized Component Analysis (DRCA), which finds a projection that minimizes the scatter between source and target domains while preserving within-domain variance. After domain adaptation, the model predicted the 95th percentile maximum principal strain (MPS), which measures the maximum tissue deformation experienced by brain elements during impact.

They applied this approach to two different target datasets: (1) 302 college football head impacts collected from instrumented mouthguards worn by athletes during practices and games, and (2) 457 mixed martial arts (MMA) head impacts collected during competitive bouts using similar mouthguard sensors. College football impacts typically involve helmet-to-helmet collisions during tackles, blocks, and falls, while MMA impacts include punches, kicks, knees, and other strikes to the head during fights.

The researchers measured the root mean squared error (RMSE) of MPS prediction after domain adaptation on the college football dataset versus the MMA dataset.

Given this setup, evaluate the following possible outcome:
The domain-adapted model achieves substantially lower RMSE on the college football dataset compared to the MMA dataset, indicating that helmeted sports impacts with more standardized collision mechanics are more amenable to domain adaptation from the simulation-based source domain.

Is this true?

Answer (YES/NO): YES